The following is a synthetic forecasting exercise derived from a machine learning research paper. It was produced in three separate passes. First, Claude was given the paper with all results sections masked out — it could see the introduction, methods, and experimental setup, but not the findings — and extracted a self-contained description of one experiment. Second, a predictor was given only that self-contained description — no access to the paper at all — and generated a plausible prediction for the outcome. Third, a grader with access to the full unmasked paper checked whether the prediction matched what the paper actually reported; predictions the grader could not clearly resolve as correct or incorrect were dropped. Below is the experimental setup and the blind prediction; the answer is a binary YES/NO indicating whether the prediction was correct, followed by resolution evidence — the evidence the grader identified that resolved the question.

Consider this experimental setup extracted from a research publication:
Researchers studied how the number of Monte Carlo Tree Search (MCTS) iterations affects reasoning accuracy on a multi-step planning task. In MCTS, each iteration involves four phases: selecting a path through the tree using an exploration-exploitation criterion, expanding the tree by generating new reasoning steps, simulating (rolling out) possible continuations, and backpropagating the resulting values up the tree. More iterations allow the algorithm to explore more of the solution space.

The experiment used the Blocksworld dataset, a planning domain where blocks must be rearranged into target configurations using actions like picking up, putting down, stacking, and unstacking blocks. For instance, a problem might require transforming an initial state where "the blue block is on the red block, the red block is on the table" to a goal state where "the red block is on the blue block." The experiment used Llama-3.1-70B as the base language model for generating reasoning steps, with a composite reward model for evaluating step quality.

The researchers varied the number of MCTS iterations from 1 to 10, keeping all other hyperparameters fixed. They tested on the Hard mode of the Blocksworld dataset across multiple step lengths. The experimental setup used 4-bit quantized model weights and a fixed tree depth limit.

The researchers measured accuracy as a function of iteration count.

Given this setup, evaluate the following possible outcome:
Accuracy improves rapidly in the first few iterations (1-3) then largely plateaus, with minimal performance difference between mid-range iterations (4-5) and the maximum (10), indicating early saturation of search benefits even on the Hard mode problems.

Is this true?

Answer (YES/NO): NO